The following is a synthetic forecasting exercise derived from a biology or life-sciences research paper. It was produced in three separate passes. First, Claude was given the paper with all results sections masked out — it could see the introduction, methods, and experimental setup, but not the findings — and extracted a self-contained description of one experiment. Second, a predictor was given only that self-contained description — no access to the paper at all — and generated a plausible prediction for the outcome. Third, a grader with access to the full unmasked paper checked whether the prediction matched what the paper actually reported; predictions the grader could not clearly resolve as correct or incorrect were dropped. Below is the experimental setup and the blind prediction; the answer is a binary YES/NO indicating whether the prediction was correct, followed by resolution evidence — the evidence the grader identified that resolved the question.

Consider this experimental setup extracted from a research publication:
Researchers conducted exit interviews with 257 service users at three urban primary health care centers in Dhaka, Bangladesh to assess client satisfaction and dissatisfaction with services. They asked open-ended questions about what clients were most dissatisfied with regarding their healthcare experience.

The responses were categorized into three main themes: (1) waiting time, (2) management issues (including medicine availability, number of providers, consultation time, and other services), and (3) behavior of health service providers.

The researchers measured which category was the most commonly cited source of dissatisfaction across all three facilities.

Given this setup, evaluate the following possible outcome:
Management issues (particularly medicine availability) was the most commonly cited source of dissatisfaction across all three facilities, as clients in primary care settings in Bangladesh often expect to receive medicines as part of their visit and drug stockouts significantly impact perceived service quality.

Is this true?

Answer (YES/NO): NO